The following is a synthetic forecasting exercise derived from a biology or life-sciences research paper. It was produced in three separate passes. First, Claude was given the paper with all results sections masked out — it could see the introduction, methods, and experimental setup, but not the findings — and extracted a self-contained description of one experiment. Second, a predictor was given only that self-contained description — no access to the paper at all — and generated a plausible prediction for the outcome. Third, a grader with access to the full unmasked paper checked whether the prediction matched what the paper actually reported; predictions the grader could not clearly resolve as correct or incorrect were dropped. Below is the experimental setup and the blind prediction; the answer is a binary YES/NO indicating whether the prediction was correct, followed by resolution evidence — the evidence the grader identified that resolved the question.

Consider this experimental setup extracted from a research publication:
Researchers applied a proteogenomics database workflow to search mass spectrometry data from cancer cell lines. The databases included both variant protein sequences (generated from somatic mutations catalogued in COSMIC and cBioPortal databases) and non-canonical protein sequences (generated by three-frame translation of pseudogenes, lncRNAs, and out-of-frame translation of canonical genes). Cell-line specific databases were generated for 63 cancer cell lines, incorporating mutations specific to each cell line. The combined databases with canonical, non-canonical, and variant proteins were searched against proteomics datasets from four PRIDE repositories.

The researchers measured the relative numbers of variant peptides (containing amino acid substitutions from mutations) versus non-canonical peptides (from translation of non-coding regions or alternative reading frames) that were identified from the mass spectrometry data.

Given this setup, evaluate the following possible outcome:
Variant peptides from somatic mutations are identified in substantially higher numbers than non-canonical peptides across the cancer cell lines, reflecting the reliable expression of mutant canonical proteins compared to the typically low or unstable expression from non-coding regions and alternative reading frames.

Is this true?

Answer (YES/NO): NO